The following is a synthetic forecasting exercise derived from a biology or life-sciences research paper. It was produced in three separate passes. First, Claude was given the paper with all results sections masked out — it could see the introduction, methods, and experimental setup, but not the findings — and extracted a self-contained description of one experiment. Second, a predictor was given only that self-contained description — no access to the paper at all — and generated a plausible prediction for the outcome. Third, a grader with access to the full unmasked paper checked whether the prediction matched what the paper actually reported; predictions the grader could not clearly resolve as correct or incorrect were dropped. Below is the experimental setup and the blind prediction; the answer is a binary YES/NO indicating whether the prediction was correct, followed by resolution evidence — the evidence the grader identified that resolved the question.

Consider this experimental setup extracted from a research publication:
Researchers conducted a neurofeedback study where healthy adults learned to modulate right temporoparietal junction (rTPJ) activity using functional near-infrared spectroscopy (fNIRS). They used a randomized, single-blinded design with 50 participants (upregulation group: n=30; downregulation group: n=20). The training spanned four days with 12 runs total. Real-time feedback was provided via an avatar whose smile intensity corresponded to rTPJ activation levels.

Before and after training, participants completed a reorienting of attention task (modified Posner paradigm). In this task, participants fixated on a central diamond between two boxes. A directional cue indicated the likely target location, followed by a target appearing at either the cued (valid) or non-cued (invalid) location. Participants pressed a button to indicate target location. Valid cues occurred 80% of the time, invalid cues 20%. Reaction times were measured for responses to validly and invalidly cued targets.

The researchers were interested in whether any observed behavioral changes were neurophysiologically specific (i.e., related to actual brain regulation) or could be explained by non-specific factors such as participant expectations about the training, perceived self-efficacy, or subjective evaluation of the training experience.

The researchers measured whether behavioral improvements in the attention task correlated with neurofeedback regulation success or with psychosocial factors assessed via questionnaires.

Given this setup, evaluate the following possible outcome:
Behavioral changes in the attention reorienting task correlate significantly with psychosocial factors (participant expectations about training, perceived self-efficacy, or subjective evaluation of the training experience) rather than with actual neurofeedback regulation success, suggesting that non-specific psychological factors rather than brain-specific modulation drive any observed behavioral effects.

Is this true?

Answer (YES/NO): NO